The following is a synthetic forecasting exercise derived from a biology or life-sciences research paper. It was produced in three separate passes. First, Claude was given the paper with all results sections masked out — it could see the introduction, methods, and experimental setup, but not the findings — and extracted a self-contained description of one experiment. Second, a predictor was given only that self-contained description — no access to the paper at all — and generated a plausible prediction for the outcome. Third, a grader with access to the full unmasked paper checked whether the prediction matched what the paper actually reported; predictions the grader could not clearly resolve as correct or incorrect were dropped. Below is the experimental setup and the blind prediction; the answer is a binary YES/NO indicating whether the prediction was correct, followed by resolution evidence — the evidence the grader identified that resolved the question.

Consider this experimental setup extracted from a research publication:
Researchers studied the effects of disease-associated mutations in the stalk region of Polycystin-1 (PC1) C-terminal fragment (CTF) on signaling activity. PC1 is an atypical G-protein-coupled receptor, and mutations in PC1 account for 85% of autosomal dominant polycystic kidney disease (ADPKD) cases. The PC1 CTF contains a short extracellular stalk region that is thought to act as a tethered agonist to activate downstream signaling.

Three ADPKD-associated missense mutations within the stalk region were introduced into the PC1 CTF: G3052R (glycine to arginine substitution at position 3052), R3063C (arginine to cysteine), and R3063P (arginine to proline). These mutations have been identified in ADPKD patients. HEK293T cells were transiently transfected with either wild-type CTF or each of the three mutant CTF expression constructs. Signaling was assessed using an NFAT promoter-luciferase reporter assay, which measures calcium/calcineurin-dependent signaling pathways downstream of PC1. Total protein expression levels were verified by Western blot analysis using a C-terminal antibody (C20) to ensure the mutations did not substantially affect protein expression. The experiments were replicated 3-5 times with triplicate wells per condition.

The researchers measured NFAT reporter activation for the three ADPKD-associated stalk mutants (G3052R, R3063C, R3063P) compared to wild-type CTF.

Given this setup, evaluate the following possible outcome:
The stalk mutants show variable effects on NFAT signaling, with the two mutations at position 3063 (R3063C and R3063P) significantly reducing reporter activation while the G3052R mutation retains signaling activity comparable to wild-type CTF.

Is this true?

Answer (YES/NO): NO